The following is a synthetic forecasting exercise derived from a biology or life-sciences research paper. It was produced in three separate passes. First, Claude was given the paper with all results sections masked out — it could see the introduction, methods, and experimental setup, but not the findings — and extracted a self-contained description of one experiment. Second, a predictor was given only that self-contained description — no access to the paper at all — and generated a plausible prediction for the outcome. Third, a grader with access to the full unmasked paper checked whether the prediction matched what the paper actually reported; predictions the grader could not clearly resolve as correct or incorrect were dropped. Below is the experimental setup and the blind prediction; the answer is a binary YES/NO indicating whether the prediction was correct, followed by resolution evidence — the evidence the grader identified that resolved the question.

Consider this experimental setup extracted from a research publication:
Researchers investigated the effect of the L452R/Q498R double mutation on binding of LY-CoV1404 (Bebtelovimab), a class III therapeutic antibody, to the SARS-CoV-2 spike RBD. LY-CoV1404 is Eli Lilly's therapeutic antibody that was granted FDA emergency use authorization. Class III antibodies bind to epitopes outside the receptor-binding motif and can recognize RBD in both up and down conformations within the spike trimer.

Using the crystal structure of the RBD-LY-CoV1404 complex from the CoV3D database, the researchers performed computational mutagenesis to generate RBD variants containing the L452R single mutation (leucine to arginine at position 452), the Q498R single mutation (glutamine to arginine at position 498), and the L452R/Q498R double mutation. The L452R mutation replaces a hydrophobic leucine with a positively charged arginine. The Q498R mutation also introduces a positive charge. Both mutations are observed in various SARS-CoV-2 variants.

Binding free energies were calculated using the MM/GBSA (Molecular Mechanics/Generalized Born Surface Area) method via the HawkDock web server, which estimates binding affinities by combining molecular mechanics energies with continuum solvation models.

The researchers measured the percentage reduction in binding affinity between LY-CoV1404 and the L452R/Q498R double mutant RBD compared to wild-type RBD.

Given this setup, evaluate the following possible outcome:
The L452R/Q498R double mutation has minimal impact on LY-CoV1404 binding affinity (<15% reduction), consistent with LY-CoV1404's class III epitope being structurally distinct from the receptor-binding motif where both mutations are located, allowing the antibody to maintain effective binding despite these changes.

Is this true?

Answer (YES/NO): YES